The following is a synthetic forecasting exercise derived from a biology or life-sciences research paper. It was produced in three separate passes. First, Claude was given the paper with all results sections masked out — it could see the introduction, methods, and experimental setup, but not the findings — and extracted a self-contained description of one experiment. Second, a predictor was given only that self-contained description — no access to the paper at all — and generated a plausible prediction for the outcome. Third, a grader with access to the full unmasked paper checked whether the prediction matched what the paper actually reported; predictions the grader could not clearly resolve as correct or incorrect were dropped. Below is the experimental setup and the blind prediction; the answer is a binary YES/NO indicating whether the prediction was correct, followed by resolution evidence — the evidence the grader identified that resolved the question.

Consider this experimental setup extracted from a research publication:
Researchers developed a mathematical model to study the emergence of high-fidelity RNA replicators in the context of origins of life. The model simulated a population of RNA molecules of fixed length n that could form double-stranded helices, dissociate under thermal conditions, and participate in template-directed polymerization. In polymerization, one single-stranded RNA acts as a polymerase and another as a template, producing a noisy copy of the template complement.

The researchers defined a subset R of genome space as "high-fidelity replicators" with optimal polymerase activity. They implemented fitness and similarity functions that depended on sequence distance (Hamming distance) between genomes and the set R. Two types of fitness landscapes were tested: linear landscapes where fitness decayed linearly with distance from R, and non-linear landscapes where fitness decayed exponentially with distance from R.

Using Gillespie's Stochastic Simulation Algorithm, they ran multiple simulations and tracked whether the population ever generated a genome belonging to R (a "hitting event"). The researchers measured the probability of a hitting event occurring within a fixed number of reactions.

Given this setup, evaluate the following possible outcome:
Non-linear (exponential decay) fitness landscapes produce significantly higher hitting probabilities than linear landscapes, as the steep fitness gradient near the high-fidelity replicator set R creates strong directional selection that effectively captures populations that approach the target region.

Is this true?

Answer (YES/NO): YES